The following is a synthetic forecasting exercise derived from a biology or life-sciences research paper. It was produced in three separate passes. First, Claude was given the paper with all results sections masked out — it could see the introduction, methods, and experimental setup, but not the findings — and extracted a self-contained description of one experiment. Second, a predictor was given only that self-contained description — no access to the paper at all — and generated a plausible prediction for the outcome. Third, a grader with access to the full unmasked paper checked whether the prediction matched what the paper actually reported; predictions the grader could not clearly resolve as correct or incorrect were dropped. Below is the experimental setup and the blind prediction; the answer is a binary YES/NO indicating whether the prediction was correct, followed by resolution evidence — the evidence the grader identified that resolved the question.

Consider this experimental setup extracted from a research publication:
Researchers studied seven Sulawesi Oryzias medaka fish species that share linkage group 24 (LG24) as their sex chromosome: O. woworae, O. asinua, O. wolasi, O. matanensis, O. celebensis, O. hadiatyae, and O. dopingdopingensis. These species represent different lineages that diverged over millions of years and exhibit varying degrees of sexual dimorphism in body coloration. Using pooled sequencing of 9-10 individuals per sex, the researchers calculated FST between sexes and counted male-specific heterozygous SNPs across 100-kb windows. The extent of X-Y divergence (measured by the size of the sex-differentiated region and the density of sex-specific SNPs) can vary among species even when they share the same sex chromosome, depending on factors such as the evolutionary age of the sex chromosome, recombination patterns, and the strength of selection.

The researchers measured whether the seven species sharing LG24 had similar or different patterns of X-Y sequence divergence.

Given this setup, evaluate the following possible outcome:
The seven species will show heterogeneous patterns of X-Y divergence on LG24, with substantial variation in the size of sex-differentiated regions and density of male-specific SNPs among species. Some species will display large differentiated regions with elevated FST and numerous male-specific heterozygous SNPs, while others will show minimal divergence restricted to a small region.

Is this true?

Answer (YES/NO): YES